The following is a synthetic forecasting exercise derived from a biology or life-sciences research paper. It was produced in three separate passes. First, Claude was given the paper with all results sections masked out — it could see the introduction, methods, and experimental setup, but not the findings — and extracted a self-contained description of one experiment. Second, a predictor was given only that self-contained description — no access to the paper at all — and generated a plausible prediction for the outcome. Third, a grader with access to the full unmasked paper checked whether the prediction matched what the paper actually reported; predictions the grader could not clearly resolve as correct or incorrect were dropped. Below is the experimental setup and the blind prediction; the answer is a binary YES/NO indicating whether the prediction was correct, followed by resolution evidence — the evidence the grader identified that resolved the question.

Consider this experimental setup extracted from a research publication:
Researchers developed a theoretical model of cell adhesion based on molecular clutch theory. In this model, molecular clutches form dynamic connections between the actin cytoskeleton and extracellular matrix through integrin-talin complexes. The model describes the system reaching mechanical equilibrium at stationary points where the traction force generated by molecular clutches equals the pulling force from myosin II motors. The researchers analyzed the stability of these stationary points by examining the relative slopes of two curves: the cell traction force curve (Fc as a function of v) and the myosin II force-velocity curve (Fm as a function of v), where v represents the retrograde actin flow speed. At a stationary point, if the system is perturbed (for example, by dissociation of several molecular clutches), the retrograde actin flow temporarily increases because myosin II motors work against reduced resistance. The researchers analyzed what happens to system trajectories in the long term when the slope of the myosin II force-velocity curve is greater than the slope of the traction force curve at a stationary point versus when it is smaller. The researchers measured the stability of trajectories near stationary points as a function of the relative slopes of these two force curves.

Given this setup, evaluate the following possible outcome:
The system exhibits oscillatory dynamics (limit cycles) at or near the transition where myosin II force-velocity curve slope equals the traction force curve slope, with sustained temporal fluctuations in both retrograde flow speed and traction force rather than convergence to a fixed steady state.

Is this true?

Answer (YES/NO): NO